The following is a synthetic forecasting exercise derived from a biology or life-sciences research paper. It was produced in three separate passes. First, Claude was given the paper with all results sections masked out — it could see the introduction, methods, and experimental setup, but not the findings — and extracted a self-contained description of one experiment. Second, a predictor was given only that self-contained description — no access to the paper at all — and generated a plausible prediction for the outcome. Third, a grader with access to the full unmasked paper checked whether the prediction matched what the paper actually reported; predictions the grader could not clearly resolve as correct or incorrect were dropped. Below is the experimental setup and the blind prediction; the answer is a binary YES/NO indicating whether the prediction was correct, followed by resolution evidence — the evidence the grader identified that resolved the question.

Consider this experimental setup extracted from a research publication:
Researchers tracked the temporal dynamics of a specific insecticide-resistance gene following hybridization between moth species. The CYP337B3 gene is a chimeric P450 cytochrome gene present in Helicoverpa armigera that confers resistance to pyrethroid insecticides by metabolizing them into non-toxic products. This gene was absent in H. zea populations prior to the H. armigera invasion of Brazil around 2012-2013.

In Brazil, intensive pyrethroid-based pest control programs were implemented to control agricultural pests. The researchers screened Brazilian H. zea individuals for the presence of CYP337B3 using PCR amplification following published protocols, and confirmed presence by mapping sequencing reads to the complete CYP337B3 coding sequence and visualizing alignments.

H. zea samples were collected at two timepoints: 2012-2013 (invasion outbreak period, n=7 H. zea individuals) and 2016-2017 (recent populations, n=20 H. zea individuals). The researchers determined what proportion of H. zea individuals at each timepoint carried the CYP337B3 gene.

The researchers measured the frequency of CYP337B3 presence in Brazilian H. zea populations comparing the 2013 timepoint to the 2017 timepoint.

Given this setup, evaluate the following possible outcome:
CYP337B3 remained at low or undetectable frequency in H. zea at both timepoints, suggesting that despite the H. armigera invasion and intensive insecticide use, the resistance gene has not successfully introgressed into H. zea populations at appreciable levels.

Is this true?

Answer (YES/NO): NO